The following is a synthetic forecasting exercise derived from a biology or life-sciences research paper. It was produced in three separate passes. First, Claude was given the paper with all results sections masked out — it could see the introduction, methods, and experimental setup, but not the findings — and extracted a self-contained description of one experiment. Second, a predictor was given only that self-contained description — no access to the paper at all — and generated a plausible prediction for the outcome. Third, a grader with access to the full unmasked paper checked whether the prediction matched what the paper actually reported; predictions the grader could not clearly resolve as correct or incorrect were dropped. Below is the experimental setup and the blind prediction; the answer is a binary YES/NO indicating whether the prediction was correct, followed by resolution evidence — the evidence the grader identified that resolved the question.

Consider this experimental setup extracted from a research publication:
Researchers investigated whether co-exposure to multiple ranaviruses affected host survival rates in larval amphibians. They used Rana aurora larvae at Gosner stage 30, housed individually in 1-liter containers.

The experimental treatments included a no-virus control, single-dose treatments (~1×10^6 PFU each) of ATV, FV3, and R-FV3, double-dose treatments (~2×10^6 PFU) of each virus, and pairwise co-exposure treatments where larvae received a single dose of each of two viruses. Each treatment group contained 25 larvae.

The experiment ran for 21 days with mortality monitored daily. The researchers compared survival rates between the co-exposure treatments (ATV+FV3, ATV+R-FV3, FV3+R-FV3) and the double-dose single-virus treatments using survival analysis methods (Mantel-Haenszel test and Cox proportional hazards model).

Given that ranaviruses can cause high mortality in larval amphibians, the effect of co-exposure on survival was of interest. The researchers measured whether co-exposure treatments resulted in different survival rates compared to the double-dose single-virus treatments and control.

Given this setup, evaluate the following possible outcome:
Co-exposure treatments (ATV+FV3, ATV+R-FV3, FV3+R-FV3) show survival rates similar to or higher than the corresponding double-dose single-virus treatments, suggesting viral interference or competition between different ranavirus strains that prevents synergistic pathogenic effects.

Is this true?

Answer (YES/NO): NO